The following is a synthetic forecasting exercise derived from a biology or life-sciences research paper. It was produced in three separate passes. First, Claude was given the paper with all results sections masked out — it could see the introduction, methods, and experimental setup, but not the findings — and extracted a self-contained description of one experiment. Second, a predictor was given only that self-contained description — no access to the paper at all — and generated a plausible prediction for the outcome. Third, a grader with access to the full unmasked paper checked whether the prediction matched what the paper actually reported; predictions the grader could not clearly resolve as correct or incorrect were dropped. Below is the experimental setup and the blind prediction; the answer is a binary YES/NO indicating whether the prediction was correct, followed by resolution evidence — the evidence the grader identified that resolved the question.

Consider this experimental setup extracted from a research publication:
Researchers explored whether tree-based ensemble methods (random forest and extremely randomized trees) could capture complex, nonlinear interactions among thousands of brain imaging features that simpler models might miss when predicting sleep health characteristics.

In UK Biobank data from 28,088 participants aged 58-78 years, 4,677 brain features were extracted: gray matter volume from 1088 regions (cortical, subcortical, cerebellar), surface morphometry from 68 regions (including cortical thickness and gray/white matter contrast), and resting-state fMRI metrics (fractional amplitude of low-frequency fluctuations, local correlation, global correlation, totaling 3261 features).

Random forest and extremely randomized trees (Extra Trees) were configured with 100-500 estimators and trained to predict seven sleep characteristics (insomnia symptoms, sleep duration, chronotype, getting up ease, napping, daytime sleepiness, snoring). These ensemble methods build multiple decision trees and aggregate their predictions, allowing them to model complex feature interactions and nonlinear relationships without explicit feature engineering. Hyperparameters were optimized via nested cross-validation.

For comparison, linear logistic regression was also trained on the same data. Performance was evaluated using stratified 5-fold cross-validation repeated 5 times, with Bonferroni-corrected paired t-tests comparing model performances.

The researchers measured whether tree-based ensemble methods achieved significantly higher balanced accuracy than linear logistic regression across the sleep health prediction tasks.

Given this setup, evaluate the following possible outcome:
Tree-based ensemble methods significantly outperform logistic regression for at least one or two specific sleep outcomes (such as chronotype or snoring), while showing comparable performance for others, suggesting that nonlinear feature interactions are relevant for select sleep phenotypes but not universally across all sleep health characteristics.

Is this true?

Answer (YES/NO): NO